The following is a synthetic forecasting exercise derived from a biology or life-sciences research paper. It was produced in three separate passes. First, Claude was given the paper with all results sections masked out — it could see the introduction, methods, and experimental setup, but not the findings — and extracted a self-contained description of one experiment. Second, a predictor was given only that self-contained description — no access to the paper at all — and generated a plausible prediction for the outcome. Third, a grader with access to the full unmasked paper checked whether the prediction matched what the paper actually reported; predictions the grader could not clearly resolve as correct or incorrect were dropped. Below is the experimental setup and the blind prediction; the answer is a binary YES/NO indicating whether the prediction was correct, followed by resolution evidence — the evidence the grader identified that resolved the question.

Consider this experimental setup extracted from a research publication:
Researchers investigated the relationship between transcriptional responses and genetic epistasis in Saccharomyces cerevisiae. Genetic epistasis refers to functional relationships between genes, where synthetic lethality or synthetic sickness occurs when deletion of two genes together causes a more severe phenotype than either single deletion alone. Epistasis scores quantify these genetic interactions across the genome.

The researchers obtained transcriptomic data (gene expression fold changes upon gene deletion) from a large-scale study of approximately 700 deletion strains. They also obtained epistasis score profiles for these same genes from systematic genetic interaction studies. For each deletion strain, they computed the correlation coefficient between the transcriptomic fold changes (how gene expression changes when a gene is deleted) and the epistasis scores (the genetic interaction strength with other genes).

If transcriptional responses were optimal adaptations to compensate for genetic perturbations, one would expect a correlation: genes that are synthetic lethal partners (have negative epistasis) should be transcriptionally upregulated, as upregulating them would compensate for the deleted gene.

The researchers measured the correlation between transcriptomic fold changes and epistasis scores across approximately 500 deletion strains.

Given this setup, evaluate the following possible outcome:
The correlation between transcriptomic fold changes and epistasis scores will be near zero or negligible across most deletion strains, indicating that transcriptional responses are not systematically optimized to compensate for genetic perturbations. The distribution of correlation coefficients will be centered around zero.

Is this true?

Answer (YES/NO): YES